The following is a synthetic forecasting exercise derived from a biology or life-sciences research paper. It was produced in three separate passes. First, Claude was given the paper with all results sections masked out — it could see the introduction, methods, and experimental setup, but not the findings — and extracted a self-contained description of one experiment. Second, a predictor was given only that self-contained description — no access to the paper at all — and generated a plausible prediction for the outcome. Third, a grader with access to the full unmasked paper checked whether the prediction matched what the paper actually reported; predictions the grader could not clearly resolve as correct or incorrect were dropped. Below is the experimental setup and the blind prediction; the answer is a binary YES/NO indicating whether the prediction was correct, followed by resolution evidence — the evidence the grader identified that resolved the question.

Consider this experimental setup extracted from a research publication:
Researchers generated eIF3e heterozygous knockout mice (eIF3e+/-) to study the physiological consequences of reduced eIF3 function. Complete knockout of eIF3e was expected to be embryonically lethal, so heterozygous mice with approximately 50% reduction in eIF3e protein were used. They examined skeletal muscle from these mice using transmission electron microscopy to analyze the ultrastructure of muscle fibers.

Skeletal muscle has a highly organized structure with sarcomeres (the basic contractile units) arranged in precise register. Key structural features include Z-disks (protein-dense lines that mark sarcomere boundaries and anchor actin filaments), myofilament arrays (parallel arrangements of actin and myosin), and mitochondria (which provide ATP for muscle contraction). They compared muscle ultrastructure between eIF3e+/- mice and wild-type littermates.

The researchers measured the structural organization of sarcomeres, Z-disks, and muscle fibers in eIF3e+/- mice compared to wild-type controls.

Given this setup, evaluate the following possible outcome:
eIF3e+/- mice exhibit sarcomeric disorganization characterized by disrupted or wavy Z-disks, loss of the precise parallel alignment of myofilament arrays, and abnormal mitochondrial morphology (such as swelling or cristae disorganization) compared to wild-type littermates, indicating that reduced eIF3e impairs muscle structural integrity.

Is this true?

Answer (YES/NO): YES